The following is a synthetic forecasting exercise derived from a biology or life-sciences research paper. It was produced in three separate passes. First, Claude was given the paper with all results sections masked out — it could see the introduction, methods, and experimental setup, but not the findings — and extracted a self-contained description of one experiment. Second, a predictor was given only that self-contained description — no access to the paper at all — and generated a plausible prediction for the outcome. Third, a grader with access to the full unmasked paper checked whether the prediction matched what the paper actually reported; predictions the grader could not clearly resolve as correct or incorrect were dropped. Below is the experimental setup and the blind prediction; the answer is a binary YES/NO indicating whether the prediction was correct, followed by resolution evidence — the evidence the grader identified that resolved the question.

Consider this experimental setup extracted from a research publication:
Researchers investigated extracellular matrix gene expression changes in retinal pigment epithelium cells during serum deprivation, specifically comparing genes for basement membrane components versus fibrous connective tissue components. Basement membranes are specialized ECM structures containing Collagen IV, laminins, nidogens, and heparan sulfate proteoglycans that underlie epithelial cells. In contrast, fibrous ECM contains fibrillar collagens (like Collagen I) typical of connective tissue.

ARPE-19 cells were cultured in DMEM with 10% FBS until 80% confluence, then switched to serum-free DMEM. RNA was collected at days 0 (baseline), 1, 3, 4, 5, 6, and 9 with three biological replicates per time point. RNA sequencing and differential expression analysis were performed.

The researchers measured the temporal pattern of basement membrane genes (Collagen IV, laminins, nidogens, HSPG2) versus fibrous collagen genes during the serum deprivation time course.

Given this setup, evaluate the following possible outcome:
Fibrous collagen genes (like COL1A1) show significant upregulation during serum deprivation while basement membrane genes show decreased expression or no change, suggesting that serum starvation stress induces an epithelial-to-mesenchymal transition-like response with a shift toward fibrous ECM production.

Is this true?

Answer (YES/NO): YES